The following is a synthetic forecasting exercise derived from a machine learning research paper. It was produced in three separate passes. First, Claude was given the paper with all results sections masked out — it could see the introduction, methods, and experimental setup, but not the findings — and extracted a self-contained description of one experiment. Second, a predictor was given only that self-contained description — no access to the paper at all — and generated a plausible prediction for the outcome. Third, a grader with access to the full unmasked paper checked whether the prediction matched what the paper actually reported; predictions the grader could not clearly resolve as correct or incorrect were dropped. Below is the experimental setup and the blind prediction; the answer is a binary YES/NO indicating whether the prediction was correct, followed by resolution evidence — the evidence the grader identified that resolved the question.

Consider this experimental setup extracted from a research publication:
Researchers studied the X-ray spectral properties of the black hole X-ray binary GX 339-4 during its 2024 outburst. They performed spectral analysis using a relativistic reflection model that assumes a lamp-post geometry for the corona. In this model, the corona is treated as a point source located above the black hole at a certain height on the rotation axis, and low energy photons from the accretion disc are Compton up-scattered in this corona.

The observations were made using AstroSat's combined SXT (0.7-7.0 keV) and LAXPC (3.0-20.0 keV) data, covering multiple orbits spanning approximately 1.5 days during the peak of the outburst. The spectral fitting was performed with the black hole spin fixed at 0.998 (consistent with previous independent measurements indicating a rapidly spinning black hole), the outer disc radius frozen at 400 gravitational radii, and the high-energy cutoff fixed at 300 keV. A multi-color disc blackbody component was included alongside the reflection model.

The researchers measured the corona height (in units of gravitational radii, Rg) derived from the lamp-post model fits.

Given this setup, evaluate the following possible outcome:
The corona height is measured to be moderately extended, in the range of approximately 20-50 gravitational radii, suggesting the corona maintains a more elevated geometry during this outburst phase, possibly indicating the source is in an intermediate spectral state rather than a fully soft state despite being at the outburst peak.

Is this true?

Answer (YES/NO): NO